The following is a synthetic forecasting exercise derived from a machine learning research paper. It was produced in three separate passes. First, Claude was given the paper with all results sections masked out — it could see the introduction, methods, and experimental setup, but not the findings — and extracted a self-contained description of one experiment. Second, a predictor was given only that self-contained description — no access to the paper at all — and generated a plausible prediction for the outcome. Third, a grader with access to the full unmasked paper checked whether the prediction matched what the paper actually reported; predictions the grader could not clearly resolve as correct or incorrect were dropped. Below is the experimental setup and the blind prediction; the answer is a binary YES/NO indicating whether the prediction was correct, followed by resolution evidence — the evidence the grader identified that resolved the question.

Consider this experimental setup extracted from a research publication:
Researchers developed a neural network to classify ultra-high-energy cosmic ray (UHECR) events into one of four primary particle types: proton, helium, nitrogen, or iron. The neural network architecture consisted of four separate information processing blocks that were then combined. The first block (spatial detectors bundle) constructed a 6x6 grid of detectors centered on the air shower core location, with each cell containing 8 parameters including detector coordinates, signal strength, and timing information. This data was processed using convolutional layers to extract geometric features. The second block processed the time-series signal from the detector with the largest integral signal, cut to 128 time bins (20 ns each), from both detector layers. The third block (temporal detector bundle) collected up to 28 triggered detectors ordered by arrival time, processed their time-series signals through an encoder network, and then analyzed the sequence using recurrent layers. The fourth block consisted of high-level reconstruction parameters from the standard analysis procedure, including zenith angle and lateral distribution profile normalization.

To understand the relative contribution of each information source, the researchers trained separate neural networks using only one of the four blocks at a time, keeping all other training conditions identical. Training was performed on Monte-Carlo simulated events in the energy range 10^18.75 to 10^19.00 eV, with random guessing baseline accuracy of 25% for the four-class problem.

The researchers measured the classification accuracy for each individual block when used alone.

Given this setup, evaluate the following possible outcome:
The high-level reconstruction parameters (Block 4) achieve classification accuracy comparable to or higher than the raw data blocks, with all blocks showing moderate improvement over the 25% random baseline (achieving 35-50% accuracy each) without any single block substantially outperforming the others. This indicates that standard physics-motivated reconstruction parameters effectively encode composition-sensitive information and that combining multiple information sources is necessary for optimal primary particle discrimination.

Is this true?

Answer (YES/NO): NO